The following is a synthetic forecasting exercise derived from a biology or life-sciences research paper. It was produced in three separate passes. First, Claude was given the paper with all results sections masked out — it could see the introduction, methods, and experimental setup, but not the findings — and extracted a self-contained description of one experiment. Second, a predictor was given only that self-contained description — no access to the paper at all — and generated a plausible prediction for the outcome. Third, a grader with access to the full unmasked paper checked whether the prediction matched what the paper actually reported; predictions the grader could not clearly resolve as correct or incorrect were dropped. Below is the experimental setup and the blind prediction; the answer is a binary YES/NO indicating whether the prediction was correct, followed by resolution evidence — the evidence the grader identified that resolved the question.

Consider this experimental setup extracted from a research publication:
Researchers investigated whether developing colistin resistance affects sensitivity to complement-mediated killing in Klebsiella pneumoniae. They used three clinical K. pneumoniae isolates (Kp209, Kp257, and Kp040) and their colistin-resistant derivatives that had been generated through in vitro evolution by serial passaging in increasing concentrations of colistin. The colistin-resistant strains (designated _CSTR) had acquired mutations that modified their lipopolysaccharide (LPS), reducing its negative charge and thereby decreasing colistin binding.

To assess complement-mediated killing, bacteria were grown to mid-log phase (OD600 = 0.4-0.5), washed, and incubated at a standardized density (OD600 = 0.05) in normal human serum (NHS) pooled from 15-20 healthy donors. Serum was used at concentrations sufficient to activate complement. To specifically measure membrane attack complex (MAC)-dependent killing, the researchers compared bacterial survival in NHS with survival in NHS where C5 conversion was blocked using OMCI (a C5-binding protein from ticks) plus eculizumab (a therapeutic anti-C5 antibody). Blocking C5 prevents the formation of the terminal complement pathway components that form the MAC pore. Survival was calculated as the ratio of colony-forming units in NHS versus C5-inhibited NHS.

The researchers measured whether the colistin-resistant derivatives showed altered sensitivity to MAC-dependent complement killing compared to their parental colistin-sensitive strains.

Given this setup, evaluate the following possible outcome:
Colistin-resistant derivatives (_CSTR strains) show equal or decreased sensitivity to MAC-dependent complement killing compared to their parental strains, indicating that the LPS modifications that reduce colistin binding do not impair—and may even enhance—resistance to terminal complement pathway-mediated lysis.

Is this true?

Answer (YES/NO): NO